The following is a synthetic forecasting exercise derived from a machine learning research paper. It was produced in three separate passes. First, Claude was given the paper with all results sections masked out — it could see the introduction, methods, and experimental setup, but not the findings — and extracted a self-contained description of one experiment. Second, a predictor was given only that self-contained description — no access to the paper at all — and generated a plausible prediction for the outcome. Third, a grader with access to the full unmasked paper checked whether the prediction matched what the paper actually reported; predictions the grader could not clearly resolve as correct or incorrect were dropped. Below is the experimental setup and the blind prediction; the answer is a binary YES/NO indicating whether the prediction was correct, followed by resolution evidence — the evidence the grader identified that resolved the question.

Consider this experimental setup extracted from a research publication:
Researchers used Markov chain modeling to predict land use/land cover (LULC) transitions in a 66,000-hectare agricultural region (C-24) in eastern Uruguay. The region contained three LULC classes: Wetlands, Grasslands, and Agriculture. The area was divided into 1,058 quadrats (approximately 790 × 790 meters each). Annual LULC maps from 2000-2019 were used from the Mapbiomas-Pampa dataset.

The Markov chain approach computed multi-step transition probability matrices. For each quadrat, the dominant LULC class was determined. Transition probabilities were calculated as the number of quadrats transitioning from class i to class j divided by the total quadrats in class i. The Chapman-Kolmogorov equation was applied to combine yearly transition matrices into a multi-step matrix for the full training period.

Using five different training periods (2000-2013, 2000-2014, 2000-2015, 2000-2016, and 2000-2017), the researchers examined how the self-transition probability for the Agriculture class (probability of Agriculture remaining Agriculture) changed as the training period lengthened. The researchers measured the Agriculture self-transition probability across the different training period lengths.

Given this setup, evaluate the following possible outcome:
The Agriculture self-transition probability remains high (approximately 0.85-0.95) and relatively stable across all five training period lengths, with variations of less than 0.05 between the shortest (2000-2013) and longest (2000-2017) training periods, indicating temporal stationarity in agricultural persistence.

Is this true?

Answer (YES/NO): NO